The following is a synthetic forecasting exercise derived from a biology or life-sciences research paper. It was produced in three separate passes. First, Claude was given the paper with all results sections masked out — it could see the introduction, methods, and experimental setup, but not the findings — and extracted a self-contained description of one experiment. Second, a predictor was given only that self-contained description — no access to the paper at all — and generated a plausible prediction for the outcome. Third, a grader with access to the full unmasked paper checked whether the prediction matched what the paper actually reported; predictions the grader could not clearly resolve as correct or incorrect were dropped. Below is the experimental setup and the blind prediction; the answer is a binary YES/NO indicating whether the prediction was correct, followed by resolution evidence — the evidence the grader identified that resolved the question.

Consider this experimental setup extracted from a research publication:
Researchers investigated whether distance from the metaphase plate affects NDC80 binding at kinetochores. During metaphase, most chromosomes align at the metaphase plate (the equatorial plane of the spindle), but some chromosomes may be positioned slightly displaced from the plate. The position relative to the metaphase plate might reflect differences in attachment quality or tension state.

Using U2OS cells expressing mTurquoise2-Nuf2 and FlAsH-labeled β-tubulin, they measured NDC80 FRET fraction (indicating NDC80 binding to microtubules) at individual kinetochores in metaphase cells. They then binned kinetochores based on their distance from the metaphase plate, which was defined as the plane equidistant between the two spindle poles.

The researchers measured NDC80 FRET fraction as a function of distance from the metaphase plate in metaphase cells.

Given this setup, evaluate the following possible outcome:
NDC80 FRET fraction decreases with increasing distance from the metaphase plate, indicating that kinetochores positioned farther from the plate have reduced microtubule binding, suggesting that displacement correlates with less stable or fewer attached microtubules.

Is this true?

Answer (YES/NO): YES